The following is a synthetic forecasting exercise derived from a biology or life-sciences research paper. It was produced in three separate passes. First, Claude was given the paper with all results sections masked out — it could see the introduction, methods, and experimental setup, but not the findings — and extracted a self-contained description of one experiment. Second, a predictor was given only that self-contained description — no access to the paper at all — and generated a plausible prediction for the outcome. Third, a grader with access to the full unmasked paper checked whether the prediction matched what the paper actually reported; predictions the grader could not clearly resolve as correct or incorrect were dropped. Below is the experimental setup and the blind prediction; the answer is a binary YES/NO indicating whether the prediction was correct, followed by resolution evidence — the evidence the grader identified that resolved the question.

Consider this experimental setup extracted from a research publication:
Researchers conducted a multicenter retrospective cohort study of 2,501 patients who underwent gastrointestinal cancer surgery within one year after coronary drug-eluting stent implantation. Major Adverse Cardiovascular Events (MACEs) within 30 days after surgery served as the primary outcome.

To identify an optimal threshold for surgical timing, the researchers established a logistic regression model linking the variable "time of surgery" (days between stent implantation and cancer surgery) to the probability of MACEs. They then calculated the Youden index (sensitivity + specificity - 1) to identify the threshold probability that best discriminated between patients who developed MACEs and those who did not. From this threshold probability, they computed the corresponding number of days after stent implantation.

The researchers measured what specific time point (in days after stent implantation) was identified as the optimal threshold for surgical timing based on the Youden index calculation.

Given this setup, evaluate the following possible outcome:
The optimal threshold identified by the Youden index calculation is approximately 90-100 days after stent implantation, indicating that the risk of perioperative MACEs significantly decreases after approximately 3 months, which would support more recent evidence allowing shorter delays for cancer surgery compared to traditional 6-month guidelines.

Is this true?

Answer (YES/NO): NO